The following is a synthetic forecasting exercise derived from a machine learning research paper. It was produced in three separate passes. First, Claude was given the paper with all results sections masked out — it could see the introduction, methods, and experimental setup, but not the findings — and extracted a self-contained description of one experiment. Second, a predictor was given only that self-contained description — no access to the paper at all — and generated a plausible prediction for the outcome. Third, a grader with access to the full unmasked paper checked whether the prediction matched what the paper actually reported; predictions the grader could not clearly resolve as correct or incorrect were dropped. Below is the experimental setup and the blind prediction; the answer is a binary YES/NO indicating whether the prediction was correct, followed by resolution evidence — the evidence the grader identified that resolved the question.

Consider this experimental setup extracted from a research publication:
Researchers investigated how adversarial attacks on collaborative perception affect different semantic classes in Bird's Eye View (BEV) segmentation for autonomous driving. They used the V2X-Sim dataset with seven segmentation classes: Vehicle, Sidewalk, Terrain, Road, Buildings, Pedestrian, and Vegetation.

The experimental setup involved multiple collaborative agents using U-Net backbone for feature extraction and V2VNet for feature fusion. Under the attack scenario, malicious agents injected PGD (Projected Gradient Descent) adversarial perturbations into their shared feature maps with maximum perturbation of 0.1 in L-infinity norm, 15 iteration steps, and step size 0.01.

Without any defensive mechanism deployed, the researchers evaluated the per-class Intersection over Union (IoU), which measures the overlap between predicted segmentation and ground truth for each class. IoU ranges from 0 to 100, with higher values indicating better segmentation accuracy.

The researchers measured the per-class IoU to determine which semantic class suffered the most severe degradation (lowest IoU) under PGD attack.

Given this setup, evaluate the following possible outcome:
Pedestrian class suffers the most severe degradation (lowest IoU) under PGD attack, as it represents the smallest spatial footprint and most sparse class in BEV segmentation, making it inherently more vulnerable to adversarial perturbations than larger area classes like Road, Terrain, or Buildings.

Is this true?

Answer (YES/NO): YES